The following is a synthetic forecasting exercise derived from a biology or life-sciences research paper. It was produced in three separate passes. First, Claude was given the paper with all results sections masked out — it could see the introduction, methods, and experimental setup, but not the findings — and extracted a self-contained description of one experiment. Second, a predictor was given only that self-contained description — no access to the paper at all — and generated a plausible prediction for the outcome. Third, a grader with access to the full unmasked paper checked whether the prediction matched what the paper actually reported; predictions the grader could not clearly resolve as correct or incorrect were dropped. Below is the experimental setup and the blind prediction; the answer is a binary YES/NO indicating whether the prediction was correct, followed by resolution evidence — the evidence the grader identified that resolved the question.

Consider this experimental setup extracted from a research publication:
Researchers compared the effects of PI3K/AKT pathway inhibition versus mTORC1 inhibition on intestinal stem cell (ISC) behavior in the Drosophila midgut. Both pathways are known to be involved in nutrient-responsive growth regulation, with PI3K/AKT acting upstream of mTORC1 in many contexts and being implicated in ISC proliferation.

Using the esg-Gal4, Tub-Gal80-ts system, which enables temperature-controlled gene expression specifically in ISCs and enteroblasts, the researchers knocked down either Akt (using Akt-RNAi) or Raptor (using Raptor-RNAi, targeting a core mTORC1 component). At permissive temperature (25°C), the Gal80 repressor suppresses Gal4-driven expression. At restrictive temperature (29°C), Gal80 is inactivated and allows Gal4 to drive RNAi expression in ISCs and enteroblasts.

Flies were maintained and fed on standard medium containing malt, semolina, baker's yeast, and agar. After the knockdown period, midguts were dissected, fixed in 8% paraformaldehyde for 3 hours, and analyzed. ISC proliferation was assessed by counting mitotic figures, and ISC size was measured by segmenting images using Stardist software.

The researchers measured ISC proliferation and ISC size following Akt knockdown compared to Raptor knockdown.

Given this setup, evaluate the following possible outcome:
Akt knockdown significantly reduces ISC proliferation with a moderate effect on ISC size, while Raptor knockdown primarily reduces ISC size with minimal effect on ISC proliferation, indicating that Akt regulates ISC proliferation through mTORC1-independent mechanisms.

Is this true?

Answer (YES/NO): YES